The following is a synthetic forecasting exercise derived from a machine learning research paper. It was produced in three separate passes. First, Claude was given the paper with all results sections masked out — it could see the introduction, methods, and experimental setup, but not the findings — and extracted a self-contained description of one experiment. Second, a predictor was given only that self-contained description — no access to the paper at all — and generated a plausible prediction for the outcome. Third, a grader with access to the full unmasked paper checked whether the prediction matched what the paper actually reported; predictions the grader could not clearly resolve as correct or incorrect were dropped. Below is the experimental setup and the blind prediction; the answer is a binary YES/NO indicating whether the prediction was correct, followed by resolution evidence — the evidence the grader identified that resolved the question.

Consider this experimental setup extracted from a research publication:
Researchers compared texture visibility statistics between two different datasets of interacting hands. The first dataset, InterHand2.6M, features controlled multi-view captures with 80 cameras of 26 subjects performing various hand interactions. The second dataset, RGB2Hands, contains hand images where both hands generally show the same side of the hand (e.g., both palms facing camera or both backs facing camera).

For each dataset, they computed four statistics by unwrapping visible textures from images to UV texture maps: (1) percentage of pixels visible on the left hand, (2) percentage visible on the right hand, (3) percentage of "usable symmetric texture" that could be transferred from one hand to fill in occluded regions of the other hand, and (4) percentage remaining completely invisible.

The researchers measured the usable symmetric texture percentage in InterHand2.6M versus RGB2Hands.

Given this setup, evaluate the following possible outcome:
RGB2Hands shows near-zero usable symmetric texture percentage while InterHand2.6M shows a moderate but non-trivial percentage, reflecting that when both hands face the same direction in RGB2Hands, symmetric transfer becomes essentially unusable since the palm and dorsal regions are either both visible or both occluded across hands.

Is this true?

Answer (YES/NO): NO